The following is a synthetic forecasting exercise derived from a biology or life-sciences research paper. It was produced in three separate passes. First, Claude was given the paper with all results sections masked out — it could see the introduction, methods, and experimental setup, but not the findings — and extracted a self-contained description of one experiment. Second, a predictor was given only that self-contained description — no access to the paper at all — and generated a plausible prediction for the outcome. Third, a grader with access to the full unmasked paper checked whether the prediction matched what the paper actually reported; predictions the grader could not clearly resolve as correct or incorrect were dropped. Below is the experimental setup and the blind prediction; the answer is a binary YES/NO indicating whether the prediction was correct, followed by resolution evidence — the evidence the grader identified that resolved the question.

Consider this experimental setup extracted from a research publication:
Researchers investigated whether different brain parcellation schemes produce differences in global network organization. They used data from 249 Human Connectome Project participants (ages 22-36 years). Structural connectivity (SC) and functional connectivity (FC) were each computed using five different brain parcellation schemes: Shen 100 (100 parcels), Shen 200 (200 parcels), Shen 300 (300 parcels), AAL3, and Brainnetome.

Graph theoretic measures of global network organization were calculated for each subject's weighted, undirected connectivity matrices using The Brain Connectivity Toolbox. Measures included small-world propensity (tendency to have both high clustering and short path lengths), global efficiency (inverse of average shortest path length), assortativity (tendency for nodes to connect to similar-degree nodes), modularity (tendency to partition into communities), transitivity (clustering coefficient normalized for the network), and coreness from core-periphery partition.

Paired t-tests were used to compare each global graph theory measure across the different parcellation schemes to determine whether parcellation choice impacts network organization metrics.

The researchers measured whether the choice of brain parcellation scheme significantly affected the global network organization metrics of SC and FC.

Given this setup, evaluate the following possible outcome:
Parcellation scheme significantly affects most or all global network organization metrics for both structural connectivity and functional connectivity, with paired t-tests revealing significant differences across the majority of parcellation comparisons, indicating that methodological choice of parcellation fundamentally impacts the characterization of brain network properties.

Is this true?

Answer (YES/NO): YES